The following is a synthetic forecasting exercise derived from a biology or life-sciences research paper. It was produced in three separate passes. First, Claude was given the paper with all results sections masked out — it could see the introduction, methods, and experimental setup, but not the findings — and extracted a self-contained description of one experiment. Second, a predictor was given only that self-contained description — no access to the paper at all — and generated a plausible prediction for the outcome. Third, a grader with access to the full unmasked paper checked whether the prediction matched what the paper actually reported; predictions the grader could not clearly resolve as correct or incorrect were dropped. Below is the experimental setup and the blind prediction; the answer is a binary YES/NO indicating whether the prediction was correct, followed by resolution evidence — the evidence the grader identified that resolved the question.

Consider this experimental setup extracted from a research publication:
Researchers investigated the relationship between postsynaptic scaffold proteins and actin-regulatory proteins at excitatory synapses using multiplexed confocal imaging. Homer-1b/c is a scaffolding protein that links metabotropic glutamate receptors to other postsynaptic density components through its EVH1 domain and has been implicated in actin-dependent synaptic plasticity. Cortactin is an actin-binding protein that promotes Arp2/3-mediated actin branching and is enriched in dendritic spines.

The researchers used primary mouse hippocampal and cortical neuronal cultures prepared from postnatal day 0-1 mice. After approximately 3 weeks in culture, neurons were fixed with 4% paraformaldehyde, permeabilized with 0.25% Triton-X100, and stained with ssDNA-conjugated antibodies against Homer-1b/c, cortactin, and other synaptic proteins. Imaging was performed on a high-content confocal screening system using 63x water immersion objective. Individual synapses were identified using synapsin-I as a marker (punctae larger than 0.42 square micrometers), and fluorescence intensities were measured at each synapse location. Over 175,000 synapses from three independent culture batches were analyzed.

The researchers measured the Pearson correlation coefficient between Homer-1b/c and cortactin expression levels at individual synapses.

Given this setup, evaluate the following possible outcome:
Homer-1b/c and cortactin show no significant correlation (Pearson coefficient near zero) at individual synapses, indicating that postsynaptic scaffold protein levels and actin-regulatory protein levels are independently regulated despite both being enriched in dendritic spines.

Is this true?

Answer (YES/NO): NO